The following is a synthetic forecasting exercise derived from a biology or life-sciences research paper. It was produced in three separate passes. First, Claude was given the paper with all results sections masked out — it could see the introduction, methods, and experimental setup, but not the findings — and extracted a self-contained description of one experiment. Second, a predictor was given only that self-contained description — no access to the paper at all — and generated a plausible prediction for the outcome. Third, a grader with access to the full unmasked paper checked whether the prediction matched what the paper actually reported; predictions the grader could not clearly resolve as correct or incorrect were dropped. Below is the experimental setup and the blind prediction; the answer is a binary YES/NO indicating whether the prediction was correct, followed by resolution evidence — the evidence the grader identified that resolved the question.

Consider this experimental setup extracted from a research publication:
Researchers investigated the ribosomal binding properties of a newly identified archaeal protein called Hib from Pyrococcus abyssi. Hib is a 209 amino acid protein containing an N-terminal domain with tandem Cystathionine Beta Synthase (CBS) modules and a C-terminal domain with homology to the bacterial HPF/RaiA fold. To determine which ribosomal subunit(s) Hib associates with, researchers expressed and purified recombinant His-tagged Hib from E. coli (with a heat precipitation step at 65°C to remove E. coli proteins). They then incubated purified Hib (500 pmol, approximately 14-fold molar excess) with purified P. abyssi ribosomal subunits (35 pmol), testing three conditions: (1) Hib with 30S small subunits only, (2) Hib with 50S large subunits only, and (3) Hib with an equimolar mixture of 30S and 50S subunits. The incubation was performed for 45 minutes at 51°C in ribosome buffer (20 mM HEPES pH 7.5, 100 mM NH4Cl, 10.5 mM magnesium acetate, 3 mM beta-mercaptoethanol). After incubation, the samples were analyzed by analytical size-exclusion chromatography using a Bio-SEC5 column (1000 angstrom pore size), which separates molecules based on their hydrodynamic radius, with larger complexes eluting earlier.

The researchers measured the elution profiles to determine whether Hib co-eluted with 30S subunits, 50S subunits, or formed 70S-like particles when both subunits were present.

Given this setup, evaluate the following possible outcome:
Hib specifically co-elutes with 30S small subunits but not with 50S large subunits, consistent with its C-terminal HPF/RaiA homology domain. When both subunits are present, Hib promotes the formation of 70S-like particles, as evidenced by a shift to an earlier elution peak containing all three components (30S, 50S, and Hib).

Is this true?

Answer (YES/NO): YES